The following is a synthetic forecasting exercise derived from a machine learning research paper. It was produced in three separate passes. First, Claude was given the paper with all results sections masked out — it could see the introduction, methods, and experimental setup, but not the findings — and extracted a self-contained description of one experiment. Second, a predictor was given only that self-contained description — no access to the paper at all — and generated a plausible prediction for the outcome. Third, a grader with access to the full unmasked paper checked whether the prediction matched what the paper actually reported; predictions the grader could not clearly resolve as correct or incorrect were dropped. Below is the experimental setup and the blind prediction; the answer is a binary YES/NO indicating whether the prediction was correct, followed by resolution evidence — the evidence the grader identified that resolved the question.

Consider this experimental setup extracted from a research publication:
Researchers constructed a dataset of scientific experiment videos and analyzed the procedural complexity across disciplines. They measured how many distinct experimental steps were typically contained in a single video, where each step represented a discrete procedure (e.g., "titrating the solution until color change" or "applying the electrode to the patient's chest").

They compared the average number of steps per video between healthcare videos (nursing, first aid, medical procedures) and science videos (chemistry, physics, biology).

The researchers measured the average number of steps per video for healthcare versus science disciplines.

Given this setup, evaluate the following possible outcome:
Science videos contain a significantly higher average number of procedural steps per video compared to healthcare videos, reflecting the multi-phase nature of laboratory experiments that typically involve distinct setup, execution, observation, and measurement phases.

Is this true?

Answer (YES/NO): NO